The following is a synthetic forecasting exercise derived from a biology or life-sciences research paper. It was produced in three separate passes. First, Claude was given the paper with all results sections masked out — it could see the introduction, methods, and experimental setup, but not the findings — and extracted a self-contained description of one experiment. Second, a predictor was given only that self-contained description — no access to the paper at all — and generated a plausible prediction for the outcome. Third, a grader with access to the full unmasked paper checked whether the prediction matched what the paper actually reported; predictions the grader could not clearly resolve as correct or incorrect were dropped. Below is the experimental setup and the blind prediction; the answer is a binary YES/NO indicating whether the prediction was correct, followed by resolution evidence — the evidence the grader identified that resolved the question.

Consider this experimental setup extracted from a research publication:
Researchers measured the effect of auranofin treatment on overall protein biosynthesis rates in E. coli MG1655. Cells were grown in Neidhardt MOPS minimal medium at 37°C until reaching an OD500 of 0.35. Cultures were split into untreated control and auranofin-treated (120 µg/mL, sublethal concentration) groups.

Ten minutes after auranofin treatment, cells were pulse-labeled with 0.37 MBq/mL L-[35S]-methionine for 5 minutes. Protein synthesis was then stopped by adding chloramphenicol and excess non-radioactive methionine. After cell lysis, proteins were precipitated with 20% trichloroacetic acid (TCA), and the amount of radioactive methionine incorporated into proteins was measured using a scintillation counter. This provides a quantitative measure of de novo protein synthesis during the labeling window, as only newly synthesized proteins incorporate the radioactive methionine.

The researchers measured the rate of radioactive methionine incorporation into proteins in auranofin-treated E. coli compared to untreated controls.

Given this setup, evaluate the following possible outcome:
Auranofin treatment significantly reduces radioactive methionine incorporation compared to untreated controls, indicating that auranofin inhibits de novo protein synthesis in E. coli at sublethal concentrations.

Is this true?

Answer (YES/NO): NO